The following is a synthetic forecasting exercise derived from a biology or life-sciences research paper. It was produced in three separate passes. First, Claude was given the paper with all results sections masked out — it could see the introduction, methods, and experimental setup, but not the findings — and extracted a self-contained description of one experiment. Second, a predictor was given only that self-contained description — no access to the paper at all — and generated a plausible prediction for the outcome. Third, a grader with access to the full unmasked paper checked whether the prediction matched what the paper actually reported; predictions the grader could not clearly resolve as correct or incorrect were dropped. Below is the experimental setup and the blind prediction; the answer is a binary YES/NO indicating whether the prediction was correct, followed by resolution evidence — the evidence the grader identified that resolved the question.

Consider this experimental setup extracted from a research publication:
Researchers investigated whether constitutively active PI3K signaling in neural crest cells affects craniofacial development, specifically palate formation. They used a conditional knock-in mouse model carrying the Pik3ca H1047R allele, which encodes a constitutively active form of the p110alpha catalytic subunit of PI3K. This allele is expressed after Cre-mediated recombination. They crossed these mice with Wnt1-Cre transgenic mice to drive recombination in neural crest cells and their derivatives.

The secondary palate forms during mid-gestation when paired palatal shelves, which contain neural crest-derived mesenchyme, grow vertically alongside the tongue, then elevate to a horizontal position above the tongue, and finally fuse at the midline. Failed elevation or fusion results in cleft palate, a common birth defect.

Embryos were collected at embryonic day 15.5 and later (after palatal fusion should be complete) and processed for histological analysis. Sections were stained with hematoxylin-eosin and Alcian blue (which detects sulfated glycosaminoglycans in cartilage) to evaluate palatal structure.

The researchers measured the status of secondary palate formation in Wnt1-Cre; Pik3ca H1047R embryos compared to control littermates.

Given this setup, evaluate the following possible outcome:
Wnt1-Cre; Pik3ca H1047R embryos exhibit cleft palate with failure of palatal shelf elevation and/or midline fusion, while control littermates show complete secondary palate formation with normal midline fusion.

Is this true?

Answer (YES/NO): NO